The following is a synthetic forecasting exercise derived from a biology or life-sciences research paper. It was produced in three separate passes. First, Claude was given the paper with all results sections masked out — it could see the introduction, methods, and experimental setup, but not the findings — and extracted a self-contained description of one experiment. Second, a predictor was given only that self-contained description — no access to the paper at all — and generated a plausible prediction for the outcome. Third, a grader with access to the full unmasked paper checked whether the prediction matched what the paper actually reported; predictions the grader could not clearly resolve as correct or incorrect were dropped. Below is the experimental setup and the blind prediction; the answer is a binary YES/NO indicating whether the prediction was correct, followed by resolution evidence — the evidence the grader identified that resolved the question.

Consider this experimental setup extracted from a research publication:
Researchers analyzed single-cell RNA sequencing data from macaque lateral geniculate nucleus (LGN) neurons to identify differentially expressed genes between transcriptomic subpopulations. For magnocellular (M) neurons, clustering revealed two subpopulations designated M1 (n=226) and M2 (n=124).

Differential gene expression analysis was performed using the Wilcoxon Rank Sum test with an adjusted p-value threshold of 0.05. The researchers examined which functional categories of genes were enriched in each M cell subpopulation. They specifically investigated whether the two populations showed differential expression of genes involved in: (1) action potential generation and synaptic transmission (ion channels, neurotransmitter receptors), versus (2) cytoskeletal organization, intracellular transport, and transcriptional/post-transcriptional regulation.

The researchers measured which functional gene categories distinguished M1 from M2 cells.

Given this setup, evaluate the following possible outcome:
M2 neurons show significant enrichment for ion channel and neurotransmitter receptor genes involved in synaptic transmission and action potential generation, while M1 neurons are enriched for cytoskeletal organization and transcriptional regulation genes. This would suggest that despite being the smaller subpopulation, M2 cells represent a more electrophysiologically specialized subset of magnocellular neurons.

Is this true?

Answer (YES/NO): NO